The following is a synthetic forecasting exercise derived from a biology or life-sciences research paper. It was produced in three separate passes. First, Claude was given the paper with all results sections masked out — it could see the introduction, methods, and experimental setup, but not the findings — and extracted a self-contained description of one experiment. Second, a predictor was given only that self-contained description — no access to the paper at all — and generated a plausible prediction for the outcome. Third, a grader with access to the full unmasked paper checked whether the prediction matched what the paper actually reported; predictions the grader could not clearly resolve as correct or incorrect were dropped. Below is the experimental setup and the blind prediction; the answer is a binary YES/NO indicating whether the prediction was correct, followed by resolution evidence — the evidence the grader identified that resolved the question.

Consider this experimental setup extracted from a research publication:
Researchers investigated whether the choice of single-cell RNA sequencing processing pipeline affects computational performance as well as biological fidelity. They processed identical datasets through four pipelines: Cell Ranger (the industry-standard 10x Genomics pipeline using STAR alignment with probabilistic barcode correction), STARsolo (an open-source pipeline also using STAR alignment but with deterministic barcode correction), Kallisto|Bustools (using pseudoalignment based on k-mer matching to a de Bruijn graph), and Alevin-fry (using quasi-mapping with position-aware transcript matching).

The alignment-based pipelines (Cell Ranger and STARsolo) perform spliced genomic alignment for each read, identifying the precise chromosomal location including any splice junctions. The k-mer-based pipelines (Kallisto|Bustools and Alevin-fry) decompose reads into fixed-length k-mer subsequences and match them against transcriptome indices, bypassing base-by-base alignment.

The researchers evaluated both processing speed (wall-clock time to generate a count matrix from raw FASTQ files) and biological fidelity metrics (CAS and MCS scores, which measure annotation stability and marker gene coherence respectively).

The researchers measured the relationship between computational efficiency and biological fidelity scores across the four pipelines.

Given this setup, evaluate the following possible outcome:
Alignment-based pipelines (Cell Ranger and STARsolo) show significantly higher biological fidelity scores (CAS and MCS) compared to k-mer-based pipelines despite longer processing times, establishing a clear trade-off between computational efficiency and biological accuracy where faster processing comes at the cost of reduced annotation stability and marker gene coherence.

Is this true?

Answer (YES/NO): YES